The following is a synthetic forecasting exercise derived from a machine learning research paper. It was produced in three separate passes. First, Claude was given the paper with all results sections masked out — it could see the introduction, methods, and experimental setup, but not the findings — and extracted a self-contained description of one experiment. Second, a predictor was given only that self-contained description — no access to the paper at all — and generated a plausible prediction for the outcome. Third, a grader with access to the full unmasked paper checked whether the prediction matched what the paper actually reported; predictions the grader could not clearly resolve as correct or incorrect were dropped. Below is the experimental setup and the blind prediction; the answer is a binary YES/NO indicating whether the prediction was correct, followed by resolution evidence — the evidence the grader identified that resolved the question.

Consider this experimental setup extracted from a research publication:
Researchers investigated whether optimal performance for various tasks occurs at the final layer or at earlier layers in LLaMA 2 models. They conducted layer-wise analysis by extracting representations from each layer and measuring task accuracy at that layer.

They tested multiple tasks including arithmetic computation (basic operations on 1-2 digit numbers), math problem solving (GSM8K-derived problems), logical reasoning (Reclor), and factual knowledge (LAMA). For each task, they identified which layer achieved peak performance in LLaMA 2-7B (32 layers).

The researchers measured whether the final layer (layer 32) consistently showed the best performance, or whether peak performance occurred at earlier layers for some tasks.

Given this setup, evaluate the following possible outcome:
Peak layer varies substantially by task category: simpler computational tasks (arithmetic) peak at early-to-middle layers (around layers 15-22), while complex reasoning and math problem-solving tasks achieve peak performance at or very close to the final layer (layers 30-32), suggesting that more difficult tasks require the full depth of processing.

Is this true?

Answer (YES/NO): NO